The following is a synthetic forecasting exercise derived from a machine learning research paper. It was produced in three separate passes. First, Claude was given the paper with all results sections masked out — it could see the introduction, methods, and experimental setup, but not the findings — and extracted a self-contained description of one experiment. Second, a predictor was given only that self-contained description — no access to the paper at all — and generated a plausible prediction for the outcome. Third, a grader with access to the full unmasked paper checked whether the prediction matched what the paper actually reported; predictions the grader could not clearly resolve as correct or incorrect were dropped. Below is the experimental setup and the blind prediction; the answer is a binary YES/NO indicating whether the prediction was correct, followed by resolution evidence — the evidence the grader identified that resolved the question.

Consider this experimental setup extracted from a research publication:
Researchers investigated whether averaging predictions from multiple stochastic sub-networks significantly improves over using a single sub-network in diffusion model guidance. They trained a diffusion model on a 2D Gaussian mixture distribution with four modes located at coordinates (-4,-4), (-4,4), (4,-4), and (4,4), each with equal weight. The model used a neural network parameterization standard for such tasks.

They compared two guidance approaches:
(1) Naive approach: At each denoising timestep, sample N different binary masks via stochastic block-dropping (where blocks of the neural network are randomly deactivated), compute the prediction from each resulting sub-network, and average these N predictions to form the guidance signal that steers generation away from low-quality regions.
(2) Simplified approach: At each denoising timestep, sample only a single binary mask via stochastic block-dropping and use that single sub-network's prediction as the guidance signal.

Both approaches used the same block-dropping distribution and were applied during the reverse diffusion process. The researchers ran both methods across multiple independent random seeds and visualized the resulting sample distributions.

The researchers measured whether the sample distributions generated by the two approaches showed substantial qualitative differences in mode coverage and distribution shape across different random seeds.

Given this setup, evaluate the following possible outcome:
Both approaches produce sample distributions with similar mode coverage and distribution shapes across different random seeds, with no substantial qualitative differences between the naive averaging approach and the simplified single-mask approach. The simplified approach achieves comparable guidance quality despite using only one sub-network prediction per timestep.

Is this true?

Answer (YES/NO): YES